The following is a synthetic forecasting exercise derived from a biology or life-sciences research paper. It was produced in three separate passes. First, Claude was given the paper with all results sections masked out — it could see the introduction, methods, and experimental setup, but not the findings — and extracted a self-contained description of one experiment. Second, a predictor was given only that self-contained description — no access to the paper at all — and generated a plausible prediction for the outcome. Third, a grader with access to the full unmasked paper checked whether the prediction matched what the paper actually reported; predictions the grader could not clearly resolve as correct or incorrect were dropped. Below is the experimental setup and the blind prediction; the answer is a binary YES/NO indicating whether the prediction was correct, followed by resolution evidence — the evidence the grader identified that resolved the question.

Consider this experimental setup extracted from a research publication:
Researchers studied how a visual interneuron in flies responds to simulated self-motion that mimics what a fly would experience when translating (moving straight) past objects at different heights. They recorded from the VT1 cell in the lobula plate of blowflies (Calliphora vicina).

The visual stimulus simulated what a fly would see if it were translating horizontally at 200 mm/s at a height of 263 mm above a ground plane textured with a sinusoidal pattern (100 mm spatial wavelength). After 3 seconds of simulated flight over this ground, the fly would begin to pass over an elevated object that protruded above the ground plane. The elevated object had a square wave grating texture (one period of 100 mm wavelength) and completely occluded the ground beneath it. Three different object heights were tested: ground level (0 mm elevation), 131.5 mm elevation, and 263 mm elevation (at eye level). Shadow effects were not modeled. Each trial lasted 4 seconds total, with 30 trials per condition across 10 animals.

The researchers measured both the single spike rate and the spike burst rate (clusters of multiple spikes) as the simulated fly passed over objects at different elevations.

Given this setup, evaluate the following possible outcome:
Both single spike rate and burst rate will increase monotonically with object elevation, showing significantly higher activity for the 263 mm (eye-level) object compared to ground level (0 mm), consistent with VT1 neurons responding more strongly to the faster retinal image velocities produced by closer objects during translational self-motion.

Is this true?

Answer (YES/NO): NO